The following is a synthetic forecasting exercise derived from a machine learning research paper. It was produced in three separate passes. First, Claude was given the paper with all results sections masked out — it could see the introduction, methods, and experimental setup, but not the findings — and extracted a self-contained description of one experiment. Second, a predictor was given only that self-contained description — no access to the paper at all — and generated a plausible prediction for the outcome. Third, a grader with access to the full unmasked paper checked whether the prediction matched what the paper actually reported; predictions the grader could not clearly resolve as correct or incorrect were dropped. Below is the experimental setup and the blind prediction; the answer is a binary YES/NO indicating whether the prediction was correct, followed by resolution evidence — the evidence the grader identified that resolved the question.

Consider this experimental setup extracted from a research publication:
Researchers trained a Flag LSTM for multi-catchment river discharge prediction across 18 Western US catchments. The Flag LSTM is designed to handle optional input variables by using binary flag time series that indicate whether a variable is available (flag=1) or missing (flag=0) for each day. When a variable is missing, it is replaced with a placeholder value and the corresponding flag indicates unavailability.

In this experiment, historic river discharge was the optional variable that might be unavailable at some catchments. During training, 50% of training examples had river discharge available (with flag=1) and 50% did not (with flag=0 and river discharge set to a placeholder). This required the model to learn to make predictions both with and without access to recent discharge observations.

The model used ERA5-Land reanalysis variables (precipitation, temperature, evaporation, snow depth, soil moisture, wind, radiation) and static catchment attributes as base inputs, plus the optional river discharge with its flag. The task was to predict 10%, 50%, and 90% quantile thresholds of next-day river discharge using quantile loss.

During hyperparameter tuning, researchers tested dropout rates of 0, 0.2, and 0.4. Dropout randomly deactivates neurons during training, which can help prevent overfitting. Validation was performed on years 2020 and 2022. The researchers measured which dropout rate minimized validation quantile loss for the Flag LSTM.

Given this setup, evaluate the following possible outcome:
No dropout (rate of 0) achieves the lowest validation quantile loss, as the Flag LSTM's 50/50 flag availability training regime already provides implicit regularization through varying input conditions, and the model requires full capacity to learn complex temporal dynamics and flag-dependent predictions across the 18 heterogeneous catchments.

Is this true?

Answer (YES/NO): NO